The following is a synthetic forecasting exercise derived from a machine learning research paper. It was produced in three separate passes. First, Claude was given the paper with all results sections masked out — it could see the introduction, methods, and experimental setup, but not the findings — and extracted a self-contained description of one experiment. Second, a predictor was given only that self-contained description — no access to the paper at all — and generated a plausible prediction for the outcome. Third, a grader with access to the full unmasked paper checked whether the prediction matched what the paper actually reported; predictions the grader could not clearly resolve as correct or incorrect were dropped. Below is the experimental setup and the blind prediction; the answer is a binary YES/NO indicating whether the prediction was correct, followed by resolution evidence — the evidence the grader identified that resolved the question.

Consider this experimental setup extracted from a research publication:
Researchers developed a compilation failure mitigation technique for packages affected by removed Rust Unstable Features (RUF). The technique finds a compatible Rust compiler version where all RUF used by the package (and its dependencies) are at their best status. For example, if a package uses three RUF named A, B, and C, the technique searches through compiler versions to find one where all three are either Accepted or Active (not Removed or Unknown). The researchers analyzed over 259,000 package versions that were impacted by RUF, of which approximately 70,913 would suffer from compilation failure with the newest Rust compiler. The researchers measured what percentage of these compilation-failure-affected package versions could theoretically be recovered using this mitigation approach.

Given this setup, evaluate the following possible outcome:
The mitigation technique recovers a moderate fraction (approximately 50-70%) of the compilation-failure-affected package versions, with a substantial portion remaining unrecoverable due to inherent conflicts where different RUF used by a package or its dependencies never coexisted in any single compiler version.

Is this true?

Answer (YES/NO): NO